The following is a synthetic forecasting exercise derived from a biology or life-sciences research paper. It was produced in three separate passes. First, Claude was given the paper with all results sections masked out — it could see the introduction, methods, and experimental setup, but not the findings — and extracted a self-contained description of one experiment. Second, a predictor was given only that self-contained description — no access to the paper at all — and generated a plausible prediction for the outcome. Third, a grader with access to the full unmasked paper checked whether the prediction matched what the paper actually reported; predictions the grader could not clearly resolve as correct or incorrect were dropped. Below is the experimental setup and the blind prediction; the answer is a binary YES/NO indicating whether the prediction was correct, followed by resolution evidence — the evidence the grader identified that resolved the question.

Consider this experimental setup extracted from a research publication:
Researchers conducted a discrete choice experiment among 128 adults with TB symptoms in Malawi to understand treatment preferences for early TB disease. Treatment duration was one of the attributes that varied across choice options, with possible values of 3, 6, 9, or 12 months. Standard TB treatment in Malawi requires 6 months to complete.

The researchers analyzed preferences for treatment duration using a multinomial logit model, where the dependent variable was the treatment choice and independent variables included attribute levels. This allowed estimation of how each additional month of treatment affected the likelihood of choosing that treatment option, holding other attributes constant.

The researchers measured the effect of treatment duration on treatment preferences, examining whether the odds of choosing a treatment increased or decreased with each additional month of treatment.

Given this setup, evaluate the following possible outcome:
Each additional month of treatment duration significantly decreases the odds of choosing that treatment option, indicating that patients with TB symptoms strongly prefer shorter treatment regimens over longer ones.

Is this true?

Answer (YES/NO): NO